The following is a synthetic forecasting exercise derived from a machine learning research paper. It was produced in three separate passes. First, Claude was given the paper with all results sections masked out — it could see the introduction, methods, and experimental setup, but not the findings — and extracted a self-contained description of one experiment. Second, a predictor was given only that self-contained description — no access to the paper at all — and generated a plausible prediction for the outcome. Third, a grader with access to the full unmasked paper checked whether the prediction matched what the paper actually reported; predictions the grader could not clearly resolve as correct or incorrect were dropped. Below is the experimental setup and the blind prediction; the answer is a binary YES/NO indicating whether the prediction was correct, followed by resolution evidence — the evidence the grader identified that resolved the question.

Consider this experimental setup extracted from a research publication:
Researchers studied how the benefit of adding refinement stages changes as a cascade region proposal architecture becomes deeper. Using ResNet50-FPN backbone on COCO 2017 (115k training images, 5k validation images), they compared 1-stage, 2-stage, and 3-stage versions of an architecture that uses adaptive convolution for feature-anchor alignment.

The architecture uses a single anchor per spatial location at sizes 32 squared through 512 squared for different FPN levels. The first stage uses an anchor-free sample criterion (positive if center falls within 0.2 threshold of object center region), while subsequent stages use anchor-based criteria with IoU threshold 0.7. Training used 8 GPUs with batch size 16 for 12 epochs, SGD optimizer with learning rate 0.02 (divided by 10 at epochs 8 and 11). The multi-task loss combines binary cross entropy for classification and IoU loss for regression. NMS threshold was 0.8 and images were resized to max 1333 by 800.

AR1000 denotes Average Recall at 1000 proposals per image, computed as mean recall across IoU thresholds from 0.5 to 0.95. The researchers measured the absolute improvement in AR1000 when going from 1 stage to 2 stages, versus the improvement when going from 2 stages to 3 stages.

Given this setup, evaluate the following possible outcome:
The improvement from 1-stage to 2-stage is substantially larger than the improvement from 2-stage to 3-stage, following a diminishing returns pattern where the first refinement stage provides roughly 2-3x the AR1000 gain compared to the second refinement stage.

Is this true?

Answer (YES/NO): NO